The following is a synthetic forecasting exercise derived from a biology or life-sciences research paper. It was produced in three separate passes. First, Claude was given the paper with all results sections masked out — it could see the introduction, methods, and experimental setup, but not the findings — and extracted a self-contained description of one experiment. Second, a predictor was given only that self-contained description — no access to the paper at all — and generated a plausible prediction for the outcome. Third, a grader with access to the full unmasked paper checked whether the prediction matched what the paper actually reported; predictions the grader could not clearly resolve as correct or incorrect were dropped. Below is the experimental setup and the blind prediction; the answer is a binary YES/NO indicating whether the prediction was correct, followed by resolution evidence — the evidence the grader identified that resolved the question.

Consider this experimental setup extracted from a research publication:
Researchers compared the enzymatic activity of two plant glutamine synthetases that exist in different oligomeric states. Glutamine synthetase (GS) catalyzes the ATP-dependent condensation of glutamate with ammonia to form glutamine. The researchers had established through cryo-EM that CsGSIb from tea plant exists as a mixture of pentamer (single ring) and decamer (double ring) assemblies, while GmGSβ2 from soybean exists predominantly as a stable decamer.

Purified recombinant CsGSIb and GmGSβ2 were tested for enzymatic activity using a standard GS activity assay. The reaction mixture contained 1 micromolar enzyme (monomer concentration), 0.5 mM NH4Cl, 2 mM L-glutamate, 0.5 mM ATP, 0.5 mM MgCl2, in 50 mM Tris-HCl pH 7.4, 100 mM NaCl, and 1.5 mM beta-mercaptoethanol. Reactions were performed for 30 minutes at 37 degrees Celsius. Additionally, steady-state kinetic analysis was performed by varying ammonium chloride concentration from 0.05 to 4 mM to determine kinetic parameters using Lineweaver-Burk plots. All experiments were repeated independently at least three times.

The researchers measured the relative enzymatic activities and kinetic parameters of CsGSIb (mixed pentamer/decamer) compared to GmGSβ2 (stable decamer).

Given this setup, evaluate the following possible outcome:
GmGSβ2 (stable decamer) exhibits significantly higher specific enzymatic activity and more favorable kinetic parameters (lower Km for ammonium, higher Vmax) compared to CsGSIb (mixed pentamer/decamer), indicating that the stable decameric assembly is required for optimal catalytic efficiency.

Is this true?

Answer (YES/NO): YES